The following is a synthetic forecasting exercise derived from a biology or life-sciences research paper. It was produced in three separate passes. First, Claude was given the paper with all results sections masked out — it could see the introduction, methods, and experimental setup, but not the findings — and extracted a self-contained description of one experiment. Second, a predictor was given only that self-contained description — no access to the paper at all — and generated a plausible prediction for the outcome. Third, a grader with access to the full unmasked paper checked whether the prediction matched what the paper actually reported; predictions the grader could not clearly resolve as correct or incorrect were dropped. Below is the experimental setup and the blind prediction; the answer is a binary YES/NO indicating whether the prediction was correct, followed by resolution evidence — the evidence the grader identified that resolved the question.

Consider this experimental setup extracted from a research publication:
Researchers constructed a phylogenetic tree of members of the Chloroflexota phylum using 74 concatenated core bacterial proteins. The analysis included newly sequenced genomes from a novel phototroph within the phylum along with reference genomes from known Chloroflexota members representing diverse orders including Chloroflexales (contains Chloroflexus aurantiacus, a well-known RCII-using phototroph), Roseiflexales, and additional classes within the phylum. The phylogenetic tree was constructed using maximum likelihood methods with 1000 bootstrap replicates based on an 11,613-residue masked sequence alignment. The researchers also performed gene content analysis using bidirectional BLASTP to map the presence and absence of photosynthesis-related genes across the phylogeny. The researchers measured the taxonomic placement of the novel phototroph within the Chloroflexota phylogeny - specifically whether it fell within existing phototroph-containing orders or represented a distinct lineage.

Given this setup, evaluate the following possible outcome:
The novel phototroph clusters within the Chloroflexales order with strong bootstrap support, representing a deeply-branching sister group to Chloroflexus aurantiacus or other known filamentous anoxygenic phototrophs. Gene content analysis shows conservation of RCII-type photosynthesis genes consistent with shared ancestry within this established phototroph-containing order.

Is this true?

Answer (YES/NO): NO